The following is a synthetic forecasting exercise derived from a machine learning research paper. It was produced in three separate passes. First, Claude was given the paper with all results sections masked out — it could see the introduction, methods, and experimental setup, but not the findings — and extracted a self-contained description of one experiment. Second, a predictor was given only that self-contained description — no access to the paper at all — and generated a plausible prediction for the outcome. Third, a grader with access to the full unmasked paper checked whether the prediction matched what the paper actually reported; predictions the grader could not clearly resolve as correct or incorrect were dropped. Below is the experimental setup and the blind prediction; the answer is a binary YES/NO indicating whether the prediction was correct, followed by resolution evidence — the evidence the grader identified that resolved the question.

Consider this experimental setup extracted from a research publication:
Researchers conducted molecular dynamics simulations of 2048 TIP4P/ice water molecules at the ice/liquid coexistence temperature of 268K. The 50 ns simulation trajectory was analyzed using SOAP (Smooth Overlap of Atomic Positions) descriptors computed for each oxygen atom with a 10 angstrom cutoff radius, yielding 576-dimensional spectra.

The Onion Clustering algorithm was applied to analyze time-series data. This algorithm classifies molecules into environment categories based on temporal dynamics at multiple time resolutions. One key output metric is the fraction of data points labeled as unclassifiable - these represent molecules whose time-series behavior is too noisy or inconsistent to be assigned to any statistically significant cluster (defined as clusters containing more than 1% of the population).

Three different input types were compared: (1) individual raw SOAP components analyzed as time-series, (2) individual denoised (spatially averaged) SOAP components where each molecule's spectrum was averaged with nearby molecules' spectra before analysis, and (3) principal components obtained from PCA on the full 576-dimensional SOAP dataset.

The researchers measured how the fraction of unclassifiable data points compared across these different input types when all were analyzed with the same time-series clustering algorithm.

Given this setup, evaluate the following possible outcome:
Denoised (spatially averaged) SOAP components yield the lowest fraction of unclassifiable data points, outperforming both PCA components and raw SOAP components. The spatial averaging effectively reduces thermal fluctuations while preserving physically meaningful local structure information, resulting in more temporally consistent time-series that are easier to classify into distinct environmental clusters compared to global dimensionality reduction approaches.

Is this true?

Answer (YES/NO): YES